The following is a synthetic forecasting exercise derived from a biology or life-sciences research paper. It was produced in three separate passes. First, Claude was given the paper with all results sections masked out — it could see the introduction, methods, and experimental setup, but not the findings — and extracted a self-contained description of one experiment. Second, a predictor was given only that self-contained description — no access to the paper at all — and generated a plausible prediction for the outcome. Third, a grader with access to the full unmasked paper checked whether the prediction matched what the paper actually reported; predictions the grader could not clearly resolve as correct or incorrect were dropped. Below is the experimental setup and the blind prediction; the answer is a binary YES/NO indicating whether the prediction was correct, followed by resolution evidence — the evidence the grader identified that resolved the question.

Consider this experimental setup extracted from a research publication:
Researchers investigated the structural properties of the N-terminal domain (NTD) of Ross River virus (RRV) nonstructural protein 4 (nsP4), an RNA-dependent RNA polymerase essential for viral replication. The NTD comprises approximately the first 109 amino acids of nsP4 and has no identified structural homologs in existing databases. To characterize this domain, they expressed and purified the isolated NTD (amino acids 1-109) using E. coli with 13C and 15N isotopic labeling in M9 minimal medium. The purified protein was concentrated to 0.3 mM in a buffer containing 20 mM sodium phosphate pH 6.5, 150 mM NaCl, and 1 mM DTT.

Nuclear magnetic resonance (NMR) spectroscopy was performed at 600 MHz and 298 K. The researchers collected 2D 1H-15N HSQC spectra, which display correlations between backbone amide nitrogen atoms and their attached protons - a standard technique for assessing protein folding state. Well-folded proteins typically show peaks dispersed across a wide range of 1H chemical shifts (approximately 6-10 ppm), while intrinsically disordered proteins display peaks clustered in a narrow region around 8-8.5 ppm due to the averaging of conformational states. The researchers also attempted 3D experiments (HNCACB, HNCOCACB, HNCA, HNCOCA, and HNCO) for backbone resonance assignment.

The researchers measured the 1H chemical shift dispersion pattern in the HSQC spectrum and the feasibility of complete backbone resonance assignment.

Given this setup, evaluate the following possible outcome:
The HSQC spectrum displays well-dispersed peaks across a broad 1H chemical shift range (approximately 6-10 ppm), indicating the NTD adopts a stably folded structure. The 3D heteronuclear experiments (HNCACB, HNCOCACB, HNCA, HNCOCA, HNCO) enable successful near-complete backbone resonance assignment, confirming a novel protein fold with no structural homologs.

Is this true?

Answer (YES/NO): NO